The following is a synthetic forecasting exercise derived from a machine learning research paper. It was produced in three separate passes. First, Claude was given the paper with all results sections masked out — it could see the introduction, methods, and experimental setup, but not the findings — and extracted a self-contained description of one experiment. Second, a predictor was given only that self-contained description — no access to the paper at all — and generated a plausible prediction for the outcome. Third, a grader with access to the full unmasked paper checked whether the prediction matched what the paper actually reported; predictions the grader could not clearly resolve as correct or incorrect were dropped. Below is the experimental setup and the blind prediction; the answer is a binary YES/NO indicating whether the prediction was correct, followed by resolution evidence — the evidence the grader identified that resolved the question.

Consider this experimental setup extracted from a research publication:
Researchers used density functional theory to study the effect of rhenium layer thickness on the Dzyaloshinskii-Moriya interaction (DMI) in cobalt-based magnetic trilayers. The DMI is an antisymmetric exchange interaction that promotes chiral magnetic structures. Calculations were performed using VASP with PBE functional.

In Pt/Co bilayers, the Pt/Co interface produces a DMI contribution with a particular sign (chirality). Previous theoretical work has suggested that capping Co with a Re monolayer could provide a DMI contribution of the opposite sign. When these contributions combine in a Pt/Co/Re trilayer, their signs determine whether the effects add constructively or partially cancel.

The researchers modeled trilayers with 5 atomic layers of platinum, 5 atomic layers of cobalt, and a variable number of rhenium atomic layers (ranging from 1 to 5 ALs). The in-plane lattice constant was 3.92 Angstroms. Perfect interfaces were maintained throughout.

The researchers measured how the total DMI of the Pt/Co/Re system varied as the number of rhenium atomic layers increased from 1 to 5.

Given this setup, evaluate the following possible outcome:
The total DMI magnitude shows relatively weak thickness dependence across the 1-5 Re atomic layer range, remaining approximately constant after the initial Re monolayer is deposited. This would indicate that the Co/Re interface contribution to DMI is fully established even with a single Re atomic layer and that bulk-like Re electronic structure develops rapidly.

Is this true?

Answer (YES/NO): NO